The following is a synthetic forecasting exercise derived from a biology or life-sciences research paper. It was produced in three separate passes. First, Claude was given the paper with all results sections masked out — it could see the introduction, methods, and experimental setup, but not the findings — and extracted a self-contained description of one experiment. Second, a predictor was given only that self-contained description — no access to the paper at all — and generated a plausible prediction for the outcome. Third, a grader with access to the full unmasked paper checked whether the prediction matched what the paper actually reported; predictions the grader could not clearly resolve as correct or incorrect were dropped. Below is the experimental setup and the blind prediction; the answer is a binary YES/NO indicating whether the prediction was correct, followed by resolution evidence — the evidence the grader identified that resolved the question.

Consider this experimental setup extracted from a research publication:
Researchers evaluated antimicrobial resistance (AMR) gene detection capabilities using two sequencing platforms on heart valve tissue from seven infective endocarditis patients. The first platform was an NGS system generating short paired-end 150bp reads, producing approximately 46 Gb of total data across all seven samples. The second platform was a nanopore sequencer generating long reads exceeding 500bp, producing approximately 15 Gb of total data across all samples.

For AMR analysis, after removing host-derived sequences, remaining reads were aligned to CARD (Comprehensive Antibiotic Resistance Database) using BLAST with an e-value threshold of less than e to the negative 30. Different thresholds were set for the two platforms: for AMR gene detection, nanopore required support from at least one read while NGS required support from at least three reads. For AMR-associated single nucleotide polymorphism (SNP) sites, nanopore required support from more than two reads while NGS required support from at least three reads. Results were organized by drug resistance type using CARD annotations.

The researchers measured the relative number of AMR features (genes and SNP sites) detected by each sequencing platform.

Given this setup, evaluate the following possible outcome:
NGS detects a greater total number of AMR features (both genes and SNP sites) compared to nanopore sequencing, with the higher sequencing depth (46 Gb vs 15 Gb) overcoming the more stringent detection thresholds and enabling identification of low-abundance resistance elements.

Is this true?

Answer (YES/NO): YES